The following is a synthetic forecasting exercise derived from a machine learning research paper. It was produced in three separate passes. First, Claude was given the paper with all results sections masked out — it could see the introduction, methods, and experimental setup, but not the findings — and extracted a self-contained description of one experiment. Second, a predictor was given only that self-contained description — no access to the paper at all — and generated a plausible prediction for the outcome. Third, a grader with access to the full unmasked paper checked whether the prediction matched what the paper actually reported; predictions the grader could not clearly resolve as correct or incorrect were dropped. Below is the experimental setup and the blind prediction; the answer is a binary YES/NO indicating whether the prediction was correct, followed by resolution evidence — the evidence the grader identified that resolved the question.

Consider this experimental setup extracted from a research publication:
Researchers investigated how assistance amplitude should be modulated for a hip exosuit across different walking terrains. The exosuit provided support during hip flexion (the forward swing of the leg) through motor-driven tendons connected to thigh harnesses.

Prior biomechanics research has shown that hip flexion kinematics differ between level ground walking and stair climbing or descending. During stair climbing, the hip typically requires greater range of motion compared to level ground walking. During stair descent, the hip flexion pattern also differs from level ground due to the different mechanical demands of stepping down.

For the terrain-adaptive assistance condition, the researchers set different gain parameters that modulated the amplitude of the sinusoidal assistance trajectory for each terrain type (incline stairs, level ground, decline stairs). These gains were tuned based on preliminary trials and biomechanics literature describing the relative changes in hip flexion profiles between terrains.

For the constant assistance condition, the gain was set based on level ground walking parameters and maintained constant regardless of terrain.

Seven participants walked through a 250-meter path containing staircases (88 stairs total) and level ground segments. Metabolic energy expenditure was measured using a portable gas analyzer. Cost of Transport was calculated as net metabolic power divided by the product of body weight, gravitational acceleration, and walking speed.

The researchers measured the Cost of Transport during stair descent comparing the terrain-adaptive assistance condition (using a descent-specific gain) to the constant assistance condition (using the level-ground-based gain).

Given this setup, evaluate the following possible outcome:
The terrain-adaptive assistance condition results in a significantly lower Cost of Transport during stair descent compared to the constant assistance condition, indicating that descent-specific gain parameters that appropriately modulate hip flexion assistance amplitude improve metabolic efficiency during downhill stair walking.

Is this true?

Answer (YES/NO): YES